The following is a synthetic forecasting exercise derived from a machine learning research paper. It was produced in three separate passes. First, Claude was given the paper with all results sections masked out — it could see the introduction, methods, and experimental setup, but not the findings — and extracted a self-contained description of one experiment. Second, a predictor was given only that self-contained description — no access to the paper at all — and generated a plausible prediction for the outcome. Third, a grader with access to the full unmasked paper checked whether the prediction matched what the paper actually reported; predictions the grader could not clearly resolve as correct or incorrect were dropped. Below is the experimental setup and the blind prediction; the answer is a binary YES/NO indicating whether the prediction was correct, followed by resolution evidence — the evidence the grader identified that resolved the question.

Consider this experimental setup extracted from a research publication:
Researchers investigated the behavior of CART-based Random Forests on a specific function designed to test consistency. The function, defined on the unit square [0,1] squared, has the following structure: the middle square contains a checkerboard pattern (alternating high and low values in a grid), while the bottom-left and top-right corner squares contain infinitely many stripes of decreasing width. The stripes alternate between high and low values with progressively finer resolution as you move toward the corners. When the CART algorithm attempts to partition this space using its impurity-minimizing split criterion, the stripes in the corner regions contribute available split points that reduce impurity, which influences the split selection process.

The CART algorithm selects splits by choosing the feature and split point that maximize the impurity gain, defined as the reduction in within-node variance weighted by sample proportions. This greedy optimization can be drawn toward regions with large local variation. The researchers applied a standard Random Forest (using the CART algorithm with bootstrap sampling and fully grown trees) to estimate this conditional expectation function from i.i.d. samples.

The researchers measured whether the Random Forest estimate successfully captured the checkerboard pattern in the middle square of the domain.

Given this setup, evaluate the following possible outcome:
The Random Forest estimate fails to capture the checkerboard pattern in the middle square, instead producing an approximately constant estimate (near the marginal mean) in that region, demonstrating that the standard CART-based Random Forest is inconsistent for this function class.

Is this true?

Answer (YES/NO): YES